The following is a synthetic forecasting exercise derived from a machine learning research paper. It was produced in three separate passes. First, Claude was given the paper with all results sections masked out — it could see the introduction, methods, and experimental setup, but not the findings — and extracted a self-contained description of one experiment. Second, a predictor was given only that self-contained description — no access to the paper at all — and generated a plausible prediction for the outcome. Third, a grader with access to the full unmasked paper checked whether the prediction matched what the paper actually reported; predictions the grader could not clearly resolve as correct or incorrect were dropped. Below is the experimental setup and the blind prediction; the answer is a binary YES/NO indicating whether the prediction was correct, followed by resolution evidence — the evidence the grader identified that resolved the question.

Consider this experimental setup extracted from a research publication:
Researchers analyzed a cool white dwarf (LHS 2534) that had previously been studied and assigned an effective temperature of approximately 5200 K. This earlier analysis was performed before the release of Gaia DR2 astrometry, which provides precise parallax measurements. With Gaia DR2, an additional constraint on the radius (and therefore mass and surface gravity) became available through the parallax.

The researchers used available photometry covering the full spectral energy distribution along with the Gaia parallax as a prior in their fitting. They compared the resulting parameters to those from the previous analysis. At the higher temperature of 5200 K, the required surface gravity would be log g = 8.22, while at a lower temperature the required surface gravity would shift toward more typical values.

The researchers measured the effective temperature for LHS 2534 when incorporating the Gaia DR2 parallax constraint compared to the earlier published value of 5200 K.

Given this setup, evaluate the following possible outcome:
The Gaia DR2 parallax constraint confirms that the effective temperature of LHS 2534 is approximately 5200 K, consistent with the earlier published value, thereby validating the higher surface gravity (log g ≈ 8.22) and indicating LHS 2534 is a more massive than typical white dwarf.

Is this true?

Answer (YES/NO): NO